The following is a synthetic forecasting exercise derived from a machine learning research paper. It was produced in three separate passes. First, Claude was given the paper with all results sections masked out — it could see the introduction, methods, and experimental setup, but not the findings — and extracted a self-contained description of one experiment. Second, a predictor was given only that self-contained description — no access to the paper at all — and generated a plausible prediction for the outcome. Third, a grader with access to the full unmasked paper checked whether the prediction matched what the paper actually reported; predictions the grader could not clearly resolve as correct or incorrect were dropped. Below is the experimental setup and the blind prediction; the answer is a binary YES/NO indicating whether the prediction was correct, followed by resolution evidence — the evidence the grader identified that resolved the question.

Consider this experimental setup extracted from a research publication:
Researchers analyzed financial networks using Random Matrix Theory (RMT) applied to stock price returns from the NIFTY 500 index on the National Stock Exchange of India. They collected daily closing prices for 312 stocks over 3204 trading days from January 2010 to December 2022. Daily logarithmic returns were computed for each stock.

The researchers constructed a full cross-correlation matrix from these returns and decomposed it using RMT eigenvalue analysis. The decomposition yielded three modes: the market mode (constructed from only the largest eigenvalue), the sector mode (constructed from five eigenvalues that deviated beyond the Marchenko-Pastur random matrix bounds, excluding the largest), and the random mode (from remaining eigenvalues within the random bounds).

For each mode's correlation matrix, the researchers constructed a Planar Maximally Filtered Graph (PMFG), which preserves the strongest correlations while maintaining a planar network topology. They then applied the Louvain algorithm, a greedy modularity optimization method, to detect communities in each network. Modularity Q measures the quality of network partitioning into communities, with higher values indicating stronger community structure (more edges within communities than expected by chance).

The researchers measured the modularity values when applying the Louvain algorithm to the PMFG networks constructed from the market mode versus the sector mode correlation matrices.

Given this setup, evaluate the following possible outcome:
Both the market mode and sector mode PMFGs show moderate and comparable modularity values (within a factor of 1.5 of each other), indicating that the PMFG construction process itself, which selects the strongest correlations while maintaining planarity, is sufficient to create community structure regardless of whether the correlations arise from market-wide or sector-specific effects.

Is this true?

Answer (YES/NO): NO